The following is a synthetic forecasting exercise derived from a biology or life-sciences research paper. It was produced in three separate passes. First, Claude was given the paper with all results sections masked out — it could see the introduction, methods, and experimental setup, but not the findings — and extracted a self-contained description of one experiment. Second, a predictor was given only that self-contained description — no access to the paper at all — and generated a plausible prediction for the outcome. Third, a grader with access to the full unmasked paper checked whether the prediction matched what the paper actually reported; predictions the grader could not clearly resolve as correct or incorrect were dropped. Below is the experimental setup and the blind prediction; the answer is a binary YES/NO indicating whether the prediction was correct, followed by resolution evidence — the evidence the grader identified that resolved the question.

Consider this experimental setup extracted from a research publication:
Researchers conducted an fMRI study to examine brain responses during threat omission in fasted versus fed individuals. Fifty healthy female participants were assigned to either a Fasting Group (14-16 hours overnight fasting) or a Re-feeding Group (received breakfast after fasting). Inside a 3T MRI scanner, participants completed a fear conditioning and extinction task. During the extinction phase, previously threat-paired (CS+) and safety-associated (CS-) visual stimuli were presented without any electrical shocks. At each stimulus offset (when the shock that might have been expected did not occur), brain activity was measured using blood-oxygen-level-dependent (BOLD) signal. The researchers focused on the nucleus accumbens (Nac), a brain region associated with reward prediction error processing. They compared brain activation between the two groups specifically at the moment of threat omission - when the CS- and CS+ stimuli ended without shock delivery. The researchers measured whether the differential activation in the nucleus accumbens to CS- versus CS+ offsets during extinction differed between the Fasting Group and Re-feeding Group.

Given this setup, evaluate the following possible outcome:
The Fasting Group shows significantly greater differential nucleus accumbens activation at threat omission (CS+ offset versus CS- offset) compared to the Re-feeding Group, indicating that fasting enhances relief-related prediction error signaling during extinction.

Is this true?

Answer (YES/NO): NO